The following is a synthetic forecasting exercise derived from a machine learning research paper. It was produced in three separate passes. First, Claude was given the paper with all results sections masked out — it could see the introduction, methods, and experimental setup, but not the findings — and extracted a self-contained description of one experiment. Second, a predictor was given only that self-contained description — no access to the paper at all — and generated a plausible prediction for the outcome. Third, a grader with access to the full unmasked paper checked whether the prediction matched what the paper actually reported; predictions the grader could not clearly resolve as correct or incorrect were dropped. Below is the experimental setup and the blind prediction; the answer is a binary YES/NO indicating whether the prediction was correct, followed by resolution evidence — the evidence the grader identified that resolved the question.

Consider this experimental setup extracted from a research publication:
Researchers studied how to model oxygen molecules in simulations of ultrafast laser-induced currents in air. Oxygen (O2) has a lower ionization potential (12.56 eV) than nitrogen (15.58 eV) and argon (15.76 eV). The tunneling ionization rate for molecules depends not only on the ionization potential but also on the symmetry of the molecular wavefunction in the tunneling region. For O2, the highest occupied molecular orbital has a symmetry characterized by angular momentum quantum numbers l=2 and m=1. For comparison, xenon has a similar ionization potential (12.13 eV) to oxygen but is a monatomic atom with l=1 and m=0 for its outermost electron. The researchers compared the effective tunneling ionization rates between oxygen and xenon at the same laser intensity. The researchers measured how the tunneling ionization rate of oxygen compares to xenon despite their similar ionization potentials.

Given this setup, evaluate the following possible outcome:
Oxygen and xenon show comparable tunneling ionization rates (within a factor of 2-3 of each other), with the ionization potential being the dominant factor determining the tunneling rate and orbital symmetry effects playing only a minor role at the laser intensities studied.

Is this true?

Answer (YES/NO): NO